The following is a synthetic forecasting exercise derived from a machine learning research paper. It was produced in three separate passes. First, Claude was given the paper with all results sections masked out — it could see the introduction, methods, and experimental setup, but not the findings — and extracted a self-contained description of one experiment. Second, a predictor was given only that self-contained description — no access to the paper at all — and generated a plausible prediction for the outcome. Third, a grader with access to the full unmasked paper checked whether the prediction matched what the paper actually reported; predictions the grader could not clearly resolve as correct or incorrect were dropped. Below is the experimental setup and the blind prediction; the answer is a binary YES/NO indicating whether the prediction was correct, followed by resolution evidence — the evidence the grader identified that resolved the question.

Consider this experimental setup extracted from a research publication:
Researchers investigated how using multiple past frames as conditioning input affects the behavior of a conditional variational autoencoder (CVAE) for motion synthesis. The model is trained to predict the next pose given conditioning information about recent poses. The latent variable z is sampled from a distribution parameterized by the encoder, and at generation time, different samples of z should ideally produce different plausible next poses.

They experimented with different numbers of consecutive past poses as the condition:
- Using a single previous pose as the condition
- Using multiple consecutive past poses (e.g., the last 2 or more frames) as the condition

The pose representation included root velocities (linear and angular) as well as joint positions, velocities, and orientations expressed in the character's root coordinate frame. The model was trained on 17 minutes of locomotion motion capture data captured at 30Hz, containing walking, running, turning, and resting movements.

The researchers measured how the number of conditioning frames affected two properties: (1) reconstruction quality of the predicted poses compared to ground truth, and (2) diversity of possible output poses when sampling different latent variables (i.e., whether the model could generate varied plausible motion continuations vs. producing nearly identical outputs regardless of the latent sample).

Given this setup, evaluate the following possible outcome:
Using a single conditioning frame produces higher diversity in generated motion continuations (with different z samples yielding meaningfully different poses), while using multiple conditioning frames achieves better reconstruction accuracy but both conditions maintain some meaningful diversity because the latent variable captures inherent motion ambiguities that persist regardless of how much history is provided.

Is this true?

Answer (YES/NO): NO